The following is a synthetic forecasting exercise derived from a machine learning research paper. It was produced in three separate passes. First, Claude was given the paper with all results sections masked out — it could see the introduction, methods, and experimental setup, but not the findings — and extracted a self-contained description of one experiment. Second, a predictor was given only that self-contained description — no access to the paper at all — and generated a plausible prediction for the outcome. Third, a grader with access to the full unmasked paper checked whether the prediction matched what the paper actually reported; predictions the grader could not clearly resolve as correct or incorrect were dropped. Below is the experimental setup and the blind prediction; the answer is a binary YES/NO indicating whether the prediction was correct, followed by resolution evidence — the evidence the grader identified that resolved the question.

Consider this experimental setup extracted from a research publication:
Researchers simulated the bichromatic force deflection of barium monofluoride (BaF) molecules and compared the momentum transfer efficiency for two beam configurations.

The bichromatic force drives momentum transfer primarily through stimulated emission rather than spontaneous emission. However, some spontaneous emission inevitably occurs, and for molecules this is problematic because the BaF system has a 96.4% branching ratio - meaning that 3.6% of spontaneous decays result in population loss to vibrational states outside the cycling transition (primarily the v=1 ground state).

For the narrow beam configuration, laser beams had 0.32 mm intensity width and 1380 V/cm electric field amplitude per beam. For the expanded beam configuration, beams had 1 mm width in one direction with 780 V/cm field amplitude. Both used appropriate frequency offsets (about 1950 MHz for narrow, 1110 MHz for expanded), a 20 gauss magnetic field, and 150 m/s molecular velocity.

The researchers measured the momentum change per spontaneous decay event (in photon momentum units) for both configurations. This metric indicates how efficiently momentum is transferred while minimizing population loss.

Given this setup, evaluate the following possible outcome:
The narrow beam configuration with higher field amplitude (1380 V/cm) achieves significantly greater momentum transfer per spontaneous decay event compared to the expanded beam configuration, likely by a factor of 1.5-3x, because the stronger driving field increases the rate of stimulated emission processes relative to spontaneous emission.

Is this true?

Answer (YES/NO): YES